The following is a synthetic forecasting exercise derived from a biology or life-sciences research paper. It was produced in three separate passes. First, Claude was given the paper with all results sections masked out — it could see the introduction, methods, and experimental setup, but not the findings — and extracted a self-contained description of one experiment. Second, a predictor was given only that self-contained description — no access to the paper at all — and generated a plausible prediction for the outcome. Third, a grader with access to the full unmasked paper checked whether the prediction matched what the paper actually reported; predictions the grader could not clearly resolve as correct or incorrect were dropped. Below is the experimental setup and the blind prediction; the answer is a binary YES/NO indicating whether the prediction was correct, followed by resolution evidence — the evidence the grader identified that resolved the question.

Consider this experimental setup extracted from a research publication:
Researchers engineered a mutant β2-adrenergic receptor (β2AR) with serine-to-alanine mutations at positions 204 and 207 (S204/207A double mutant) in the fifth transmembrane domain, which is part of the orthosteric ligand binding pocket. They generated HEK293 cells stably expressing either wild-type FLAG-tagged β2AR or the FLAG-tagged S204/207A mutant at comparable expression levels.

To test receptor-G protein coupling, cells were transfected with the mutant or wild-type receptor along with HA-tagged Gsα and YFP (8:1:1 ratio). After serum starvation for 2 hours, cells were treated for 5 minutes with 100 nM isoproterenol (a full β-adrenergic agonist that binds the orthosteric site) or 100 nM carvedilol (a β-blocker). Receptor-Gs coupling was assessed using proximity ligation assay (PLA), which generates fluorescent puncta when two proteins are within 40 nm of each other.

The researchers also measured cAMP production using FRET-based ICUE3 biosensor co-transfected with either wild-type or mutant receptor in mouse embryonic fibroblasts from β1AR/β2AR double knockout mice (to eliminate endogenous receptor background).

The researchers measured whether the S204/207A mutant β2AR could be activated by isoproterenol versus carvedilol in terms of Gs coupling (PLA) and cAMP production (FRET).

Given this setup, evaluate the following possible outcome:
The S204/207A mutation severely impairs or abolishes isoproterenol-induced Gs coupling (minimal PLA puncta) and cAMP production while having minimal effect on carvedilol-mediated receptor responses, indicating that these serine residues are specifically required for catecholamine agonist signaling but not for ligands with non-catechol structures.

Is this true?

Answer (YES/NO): YES